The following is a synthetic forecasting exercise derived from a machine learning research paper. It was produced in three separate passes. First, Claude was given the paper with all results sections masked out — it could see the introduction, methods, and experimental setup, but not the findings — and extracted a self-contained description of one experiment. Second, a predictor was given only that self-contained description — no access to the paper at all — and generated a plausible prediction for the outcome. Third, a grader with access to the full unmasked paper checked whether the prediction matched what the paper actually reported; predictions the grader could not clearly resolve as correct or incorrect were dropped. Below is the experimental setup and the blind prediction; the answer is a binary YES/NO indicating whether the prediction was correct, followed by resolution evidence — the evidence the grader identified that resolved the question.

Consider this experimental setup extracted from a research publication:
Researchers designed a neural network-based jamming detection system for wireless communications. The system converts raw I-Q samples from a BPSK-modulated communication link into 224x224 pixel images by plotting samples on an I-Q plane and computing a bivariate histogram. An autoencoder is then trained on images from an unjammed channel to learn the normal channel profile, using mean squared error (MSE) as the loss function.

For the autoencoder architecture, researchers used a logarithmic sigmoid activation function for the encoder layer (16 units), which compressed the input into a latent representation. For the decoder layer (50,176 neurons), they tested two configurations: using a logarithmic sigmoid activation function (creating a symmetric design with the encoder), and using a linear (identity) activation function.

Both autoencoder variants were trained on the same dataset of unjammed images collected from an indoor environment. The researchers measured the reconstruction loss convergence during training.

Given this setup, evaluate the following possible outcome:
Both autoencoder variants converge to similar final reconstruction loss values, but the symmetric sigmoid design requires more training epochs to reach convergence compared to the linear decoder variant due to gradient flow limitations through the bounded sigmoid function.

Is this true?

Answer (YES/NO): NO